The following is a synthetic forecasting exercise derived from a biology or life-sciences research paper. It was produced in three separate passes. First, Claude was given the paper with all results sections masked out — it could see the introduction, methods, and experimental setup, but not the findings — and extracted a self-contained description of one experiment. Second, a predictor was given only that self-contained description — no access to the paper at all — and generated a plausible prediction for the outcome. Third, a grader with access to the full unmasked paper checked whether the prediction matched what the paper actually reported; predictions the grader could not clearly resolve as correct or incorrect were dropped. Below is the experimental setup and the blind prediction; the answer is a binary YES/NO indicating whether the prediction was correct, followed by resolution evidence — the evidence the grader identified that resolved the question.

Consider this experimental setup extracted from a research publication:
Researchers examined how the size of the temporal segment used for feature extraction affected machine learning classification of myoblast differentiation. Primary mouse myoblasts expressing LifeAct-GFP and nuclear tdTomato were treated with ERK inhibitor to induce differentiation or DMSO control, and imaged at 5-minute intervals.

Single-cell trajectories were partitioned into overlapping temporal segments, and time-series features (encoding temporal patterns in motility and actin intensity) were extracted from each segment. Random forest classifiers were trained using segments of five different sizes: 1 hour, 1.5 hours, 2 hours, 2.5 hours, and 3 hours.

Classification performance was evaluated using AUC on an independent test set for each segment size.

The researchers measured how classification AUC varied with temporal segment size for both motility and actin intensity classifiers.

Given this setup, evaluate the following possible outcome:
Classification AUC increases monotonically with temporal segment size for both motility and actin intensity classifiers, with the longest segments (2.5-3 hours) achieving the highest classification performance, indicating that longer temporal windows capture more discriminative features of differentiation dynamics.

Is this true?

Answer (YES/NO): NO